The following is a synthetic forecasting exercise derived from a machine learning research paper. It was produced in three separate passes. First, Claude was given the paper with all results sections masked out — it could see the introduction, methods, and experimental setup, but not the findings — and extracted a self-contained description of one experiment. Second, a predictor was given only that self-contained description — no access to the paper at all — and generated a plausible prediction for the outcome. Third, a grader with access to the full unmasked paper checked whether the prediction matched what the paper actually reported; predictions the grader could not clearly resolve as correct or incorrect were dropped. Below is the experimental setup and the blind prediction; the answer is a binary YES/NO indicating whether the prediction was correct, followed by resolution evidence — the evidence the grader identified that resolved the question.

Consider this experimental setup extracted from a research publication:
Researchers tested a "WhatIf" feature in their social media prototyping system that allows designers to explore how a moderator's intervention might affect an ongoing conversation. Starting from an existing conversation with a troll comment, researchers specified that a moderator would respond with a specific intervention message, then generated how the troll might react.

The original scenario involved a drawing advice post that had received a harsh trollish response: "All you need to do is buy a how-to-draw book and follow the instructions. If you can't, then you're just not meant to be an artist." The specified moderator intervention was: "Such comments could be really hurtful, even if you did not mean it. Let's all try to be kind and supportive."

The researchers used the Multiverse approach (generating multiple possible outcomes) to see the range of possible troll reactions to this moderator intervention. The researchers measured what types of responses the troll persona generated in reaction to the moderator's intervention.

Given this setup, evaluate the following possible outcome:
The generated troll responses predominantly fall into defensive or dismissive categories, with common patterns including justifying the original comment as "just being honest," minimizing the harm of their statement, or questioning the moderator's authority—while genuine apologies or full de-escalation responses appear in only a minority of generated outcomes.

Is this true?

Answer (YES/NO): NO